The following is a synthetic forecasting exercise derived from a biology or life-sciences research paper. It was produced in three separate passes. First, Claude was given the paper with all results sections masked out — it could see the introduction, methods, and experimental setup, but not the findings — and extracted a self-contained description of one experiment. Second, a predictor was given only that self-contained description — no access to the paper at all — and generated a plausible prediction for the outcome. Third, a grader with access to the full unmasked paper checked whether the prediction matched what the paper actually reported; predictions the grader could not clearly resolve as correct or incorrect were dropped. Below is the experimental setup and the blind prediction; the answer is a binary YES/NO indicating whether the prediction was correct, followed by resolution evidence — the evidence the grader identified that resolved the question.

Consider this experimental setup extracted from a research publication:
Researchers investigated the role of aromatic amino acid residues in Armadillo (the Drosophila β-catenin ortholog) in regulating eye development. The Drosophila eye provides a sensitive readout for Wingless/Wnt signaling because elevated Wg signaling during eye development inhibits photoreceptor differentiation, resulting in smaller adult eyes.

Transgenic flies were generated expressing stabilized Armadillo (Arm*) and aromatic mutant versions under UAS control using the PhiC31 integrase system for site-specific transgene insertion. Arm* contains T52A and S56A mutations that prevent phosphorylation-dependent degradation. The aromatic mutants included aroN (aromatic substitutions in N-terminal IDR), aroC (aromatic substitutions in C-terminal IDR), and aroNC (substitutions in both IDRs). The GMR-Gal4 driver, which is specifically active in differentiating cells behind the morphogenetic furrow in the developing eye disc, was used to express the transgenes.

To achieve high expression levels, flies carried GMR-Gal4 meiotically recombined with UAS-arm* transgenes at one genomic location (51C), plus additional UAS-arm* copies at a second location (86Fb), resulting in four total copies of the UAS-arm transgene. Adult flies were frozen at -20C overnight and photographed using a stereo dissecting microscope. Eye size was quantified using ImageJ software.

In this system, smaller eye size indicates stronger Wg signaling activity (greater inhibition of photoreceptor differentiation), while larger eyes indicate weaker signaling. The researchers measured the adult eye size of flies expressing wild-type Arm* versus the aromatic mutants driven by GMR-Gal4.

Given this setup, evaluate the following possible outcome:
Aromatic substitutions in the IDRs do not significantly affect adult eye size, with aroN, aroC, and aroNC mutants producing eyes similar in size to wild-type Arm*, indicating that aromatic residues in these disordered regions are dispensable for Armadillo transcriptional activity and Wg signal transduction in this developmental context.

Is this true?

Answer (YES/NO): NO